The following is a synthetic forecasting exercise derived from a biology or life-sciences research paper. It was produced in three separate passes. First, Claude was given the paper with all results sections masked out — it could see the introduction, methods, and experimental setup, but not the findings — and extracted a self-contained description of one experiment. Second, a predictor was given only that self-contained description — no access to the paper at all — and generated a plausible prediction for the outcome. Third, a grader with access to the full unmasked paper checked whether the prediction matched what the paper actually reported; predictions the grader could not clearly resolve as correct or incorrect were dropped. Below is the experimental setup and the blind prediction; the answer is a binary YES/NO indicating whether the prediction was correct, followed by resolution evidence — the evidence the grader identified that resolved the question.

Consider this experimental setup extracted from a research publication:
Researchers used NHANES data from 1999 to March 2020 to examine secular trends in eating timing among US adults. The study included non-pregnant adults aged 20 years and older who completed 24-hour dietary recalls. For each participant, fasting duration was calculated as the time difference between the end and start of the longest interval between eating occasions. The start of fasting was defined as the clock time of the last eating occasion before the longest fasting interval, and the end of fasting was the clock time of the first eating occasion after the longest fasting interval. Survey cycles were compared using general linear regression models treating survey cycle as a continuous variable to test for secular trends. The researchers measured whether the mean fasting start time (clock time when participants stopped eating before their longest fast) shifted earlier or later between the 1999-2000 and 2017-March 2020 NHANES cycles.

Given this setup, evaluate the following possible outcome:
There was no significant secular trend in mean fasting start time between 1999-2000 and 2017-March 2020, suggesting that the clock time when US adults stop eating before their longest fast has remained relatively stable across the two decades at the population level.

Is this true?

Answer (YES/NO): YES